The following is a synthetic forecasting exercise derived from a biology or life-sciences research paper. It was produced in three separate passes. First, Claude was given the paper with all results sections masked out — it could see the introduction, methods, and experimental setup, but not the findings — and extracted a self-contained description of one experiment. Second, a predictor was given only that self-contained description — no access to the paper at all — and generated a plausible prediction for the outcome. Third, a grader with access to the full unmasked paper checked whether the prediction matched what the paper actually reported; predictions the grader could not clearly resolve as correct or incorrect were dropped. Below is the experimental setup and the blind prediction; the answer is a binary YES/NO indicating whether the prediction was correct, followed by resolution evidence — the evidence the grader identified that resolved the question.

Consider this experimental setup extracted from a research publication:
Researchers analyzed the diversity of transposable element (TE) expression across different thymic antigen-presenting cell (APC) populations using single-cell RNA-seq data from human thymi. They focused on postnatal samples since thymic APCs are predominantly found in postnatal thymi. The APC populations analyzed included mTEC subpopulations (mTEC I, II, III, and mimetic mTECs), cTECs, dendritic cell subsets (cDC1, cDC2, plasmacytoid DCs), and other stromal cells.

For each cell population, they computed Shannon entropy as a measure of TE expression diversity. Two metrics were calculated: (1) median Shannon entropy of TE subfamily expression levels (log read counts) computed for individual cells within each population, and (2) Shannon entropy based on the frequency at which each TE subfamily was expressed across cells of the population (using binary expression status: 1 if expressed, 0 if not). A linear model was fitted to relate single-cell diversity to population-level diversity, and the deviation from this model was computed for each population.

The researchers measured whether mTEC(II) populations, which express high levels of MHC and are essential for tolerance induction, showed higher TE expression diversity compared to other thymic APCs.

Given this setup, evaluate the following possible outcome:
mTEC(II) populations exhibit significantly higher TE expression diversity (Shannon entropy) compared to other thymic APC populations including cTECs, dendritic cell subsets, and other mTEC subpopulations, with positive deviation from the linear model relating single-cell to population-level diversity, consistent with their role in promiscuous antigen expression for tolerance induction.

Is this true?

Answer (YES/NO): NO